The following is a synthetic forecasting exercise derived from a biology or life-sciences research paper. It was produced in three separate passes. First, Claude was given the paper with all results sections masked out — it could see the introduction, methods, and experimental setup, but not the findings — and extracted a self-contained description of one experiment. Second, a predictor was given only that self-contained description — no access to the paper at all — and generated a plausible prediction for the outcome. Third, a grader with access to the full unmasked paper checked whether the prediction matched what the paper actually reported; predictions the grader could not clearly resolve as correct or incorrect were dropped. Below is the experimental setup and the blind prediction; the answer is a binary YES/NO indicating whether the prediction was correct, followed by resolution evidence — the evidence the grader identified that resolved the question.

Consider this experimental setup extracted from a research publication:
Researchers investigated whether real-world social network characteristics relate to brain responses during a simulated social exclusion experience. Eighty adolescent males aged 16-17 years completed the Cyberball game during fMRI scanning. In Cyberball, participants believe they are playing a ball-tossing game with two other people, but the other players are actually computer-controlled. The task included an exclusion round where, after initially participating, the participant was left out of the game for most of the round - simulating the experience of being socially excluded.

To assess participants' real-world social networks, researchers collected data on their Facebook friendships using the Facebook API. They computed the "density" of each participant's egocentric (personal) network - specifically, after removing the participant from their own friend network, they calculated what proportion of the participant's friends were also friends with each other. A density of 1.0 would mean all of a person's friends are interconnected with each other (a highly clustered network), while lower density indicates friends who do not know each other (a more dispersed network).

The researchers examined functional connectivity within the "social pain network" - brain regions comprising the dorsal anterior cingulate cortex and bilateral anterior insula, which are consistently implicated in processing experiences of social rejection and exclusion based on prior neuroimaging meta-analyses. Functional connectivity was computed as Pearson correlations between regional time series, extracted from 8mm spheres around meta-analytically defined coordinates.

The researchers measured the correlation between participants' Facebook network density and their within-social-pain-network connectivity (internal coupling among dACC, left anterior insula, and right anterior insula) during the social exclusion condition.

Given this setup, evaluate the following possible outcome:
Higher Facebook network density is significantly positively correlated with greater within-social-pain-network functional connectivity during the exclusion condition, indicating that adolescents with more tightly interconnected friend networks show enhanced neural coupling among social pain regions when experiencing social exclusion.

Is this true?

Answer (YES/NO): NO